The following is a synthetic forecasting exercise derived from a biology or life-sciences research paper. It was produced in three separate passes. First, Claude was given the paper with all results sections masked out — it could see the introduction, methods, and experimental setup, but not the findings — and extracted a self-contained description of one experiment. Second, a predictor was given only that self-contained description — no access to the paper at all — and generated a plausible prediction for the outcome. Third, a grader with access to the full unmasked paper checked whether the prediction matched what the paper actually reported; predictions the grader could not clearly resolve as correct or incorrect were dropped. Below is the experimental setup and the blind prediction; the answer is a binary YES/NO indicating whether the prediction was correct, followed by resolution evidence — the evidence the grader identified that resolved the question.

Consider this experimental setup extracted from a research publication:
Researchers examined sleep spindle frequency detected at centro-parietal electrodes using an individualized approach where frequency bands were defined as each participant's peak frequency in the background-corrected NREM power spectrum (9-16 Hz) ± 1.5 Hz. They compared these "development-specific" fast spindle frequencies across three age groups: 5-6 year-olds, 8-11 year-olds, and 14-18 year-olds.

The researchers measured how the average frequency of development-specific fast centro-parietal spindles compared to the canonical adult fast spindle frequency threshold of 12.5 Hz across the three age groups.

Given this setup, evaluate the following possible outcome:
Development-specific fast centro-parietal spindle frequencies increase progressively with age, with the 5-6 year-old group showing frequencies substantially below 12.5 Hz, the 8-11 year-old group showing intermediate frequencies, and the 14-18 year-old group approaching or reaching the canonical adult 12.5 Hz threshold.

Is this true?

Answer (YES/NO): YES